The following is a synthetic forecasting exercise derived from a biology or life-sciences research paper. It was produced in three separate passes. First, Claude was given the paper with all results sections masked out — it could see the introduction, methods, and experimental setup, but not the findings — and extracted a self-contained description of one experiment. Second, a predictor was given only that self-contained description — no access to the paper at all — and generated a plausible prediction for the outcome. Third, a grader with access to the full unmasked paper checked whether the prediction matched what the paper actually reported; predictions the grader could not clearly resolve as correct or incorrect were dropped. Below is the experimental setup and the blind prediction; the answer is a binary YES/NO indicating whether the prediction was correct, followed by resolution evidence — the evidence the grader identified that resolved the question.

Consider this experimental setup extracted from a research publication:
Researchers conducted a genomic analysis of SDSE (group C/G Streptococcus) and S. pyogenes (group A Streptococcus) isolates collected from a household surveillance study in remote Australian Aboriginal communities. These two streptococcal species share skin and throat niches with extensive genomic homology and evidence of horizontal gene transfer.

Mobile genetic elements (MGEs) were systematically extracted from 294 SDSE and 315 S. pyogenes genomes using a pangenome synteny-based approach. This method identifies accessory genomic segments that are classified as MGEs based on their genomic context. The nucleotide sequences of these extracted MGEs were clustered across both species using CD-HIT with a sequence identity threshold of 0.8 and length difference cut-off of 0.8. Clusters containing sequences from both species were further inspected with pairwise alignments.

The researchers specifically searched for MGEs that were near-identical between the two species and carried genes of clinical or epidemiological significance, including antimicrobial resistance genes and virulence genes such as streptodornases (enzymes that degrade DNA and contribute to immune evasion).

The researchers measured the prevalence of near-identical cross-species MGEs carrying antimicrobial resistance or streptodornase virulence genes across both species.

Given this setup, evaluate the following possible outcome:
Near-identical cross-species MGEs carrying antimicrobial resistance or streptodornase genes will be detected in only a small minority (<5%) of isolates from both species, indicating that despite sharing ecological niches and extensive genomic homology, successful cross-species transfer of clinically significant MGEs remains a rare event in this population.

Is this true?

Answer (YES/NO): NO